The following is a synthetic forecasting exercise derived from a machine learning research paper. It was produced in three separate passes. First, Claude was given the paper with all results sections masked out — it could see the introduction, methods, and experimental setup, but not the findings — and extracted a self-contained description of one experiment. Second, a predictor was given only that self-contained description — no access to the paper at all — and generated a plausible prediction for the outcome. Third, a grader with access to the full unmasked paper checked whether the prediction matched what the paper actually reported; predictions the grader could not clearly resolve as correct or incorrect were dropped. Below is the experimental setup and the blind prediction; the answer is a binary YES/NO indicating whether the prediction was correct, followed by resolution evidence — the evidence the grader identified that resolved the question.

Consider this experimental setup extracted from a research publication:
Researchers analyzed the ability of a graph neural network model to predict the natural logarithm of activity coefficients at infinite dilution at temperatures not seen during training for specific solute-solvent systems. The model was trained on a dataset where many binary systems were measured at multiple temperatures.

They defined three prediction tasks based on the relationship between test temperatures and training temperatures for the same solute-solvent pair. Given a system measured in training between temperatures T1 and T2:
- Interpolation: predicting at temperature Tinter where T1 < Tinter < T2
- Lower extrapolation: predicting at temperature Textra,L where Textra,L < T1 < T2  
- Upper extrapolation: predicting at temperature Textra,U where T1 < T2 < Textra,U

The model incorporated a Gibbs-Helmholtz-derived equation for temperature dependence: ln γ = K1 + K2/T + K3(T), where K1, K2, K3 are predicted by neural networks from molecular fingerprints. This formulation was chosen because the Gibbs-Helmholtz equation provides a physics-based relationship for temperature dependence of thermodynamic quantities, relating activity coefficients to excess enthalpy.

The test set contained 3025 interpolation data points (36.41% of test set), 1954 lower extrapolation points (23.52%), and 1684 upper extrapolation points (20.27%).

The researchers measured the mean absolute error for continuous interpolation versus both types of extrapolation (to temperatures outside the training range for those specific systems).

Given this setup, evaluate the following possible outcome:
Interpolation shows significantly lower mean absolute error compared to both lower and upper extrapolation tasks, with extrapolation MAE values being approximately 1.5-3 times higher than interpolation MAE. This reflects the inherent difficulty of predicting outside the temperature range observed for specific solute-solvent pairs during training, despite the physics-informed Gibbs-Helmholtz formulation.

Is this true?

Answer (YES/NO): NO